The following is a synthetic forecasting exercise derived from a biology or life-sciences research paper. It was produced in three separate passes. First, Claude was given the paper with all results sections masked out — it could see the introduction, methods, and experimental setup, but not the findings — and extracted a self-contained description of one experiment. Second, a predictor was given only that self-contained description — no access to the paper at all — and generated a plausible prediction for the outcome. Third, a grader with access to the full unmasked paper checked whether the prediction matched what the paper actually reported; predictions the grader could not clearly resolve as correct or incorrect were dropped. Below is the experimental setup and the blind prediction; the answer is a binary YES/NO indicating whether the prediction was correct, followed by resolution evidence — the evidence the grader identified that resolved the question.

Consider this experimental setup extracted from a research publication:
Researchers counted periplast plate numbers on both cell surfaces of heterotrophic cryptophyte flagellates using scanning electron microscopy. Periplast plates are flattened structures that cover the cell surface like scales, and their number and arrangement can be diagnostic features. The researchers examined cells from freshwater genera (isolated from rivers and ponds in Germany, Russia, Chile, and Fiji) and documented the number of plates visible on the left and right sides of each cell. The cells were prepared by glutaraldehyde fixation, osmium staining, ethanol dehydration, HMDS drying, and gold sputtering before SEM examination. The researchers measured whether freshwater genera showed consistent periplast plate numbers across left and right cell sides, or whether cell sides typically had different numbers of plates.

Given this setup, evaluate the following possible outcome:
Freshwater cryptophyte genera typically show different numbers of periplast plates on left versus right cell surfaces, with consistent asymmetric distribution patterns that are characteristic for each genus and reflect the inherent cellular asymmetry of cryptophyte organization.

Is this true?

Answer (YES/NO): NO